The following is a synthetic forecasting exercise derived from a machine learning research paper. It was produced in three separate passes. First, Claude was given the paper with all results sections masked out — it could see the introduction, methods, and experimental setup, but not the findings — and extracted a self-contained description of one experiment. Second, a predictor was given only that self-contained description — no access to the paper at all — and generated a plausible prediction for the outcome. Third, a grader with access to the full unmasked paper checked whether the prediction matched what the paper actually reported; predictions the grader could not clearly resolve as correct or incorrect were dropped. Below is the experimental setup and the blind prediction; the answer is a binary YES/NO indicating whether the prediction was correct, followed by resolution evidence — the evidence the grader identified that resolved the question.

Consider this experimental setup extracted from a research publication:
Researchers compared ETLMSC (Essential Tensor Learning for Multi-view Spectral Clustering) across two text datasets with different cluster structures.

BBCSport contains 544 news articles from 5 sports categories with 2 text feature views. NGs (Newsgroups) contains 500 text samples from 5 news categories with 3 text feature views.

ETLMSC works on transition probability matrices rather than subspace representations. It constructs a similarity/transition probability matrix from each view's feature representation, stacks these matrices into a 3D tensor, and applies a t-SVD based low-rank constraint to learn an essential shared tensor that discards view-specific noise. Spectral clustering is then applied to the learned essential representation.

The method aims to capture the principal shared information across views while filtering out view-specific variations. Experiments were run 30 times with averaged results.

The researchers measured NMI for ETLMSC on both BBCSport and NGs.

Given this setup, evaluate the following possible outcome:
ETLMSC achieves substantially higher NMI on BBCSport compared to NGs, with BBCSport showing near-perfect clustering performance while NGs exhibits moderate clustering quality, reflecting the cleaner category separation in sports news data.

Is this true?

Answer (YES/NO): YES